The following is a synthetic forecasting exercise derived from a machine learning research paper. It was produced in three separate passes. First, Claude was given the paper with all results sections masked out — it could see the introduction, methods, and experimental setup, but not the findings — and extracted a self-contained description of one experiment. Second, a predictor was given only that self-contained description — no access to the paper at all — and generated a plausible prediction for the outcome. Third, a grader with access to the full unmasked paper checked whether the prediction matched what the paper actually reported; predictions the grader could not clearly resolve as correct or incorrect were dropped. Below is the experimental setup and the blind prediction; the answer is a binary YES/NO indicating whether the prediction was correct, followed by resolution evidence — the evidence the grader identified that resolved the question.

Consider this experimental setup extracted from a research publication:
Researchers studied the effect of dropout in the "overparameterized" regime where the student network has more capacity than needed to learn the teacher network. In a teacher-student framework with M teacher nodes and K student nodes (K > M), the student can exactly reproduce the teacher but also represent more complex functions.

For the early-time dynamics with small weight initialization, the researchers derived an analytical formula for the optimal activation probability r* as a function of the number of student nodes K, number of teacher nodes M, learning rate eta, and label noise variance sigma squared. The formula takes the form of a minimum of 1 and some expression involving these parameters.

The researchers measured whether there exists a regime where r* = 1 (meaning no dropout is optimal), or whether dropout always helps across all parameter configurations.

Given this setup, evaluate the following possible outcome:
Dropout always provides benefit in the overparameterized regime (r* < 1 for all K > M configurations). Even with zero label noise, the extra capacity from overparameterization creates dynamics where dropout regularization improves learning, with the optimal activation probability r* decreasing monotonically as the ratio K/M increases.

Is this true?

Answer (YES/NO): NO